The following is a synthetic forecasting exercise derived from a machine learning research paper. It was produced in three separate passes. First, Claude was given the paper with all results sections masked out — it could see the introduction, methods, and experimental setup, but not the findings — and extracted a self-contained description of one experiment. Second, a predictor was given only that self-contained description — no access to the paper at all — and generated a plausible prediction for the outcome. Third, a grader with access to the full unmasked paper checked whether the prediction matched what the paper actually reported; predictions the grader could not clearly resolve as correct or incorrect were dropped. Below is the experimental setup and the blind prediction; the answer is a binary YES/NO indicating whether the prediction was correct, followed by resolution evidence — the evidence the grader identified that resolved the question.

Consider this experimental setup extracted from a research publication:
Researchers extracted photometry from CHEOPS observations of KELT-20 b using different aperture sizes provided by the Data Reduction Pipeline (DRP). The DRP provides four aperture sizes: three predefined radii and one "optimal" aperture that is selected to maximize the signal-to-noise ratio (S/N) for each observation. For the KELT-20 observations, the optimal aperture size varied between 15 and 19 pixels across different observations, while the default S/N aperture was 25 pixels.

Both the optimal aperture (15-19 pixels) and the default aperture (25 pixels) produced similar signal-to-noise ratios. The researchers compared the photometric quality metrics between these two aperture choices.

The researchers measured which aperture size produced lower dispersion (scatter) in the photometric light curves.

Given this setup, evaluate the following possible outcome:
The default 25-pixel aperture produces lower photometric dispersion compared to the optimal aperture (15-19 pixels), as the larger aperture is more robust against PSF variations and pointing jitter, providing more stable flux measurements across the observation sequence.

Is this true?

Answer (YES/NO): YES